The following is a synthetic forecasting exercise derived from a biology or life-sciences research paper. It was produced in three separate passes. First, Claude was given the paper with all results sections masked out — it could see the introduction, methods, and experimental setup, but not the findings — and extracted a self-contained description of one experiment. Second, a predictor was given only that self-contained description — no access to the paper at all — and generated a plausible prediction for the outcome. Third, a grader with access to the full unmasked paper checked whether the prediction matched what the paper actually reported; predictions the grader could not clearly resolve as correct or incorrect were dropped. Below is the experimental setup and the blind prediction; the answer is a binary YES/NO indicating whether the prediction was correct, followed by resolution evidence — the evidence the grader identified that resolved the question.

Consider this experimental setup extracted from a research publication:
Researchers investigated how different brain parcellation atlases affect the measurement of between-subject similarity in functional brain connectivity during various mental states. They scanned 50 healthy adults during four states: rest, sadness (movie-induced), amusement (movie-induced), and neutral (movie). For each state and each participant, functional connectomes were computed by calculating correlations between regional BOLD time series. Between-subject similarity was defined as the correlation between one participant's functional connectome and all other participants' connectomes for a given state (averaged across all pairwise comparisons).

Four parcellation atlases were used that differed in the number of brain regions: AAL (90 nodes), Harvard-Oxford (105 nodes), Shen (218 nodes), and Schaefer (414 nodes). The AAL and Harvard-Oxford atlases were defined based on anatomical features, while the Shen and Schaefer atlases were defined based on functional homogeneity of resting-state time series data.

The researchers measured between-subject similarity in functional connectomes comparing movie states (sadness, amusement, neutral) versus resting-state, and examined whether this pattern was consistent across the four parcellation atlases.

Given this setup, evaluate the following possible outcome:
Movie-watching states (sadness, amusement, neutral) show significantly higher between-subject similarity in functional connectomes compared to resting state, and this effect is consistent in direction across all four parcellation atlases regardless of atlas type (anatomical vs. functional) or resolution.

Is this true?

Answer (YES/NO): NO